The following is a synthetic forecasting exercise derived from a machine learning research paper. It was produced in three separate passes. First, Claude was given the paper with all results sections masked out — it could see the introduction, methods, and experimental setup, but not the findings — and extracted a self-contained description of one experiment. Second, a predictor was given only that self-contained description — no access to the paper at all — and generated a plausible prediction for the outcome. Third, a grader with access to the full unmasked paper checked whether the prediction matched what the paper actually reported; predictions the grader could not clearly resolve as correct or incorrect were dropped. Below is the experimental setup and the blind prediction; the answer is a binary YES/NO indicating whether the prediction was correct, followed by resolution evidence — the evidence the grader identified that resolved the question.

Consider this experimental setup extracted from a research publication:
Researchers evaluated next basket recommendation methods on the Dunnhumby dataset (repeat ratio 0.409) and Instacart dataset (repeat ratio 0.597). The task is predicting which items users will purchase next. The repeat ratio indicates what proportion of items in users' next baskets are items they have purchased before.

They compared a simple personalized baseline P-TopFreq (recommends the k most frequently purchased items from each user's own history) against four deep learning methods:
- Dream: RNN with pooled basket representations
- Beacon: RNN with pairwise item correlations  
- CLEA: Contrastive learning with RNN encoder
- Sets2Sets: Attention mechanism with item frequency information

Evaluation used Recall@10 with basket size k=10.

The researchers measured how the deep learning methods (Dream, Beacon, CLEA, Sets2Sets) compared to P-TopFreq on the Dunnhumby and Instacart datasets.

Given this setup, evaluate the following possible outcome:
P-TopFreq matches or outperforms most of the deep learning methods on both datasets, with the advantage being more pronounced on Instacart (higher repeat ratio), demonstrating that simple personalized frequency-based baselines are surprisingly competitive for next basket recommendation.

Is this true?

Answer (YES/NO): YES